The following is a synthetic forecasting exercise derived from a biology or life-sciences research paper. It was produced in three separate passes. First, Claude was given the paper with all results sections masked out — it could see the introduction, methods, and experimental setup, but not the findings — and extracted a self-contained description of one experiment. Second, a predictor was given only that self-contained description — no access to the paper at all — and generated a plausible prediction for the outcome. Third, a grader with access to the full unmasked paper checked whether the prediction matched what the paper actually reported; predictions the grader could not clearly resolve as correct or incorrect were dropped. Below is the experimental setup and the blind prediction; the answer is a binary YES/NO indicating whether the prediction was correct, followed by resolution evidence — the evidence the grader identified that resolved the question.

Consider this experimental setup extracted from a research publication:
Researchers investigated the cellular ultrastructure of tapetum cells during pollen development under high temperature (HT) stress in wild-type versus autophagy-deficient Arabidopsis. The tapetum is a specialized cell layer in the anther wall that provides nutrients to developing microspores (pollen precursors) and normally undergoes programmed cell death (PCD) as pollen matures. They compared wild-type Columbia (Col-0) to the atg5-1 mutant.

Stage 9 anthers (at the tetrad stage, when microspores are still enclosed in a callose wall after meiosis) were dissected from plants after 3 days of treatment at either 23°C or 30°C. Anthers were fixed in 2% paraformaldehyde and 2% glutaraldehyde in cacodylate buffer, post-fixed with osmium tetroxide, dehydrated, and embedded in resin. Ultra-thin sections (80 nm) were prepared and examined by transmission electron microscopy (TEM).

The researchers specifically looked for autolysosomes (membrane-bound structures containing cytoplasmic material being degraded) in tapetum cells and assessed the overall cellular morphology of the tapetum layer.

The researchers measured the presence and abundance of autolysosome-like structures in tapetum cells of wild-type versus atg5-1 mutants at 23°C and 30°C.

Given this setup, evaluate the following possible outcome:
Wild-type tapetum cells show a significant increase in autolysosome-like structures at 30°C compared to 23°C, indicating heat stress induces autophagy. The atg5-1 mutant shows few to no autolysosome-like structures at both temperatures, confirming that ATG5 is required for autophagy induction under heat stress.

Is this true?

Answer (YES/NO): NO